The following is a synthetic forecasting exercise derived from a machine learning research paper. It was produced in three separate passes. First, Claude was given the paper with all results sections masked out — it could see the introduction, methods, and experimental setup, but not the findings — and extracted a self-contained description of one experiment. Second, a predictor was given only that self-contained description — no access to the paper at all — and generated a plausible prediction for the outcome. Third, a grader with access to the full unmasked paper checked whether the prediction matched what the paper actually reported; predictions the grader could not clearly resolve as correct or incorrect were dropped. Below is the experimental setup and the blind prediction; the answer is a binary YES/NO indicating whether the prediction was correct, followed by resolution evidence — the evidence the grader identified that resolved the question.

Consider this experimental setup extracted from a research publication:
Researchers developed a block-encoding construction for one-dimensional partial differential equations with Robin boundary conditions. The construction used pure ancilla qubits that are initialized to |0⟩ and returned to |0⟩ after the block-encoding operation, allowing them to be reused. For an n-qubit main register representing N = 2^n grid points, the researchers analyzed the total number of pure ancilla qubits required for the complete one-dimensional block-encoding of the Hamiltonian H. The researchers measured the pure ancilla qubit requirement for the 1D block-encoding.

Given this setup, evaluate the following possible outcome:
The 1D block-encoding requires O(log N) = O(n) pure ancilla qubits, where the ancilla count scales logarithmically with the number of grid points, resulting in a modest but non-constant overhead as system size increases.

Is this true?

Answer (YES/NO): YES